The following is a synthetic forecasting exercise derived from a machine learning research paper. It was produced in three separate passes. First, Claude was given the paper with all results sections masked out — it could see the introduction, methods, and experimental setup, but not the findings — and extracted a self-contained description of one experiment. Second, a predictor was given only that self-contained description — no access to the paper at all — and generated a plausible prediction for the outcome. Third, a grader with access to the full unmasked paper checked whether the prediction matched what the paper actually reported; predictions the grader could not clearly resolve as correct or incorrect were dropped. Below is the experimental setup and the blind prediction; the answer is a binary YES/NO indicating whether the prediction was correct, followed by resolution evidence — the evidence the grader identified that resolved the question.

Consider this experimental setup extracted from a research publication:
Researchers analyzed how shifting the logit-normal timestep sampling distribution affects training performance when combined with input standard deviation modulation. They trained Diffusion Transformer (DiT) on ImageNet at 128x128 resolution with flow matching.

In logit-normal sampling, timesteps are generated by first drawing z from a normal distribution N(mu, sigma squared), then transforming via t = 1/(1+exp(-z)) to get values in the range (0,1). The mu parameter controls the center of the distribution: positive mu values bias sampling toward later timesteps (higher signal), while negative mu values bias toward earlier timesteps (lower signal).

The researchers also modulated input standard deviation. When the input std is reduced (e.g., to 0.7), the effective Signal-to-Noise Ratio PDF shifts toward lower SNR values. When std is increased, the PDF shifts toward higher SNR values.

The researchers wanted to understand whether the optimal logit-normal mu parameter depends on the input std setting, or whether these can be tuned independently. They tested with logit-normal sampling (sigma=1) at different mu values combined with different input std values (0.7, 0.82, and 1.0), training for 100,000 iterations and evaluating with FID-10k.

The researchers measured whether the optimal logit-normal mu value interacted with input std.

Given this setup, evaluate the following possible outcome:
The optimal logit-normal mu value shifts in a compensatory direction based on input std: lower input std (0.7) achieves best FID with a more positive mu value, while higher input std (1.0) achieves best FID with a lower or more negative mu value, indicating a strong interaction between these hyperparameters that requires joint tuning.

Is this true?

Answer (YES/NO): YES